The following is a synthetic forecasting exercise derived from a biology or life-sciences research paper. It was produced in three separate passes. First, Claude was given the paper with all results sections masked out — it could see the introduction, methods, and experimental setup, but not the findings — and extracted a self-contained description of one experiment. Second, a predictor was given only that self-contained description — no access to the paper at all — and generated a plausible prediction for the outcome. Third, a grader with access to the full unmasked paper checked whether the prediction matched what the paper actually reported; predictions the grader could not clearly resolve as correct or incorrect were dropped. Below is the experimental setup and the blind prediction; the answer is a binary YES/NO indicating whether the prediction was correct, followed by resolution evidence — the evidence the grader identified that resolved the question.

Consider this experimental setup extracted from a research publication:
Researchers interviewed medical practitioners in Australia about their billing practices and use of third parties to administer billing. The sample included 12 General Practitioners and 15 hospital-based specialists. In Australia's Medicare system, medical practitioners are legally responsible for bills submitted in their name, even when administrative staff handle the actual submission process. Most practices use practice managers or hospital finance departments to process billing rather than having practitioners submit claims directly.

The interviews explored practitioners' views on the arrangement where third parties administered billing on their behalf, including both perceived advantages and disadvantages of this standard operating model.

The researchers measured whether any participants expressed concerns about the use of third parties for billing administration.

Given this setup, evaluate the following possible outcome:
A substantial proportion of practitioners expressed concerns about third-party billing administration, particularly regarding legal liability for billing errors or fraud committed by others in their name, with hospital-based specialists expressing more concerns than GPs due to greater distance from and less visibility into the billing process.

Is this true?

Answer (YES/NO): YES